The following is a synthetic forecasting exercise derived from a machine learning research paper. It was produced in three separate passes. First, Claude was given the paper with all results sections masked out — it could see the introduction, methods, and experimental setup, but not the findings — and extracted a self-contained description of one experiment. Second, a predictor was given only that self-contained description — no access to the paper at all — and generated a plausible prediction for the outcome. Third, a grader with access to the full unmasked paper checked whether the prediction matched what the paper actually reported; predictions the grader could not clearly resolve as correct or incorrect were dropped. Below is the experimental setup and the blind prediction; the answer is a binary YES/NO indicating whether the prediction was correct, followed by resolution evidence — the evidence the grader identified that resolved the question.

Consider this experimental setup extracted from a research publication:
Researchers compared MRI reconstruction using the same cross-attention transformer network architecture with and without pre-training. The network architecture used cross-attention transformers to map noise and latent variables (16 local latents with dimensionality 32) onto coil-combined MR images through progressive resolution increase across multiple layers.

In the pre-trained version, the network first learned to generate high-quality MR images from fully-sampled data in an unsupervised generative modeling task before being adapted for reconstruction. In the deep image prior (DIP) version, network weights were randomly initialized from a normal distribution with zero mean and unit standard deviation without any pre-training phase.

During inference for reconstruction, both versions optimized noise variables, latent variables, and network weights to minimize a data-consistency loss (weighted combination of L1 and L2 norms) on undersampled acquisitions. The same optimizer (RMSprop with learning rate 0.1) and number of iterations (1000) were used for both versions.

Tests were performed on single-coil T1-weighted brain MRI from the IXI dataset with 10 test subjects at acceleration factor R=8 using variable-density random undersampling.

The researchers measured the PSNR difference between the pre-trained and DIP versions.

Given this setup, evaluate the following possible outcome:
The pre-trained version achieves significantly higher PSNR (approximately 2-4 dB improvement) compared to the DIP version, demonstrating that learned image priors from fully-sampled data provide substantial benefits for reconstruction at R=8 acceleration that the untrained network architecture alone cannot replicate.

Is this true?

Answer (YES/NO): YES